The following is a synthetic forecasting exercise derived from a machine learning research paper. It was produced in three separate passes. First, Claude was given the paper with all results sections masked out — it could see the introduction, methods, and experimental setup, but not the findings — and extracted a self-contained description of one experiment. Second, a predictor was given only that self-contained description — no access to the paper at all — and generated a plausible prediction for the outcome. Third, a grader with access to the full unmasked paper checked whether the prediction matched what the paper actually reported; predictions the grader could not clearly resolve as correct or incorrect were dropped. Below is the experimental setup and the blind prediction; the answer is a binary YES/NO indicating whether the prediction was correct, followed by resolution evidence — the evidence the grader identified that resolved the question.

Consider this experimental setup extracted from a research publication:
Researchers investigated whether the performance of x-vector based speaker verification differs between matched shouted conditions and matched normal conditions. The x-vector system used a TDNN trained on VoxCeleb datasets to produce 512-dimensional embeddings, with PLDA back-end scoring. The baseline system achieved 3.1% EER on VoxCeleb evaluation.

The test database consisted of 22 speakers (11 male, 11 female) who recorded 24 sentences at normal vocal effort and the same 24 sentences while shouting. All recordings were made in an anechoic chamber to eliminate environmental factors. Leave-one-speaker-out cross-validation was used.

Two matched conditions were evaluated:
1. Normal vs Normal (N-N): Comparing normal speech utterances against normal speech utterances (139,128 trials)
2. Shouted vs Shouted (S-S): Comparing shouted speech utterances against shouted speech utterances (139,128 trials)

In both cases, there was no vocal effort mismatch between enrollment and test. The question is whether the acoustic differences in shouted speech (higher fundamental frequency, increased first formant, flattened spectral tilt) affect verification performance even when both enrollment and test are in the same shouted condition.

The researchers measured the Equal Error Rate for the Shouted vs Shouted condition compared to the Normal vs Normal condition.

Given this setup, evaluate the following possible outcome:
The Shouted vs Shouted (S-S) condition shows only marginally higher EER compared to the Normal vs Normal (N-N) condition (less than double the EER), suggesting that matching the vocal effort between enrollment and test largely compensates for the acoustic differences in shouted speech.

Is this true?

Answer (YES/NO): YES